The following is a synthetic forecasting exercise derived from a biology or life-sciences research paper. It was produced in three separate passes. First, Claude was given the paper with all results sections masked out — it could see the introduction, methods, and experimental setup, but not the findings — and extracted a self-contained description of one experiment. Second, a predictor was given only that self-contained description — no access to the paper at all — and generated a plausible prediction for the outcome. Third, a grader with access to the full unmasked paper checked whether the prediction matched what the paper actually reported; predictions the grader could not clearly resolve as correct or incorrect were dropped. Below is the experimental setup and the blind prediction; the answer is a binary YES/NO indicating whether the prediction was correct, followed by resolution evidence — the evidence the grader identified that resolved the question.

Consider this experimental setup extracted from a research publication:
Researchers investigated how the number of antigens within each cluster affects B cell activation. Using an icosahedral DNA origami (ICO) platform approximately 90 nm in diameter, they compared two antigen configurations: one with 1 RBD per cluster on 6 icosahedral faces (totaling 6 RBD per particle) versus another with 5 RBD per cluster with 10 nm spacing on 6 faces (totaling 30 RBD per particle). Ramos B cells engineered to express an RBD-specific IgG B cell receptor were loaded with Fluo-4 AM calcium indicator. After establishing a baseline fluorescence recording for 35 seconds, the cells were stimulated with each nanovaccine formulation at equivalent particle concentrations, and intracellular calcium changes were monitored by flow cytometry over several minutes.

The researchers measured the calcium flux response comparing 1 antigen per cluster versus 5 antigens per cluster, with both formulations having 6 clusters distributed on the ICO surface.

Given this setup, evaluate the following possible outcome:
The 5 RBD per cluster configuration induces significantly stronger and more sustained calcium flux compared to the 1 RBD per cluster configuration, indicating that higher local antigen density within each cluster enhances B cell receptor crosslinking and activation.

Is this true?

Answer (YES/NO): YES